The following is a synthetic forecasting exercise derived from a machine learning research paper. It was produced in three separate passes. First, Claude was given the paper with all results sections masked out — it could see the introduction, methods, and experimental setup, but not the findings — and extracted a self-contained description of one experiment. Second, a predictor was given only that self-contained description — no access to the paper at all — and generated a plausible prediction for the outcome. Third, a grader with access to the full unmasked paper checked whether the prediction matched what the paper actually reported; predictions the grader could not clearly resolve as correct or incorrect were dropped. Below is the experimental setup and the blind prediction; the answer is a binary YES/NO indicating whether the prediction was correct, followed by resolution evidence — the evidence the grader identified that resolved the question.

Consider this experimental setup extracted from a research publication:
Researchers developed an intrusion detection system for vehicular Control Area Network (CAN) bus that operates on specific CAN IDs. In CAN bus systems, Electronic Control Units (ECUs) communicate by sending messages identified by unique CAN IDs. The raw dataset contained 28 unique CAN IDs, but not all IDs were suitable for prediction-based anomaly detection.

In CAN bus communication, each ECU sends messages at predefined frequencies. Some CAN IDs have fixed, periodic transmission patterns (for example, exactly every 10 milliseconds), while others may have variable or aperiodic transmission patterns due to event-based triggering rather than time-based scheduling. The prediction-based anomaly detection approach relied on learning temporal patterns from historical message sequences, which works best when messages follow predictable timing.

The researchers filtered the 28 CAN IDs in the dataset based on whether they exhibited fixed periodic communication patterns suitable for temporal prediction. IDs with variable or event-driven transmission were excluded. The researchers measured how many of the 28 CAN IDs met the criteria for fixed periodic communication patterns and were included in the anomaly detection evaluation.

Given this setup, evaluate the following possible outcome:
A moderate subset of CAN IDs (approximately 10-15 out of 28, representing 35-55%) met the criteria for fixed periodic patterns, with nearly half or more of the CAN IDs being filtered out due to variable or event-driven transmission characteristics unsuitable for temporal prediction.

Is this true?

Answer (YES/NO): YES